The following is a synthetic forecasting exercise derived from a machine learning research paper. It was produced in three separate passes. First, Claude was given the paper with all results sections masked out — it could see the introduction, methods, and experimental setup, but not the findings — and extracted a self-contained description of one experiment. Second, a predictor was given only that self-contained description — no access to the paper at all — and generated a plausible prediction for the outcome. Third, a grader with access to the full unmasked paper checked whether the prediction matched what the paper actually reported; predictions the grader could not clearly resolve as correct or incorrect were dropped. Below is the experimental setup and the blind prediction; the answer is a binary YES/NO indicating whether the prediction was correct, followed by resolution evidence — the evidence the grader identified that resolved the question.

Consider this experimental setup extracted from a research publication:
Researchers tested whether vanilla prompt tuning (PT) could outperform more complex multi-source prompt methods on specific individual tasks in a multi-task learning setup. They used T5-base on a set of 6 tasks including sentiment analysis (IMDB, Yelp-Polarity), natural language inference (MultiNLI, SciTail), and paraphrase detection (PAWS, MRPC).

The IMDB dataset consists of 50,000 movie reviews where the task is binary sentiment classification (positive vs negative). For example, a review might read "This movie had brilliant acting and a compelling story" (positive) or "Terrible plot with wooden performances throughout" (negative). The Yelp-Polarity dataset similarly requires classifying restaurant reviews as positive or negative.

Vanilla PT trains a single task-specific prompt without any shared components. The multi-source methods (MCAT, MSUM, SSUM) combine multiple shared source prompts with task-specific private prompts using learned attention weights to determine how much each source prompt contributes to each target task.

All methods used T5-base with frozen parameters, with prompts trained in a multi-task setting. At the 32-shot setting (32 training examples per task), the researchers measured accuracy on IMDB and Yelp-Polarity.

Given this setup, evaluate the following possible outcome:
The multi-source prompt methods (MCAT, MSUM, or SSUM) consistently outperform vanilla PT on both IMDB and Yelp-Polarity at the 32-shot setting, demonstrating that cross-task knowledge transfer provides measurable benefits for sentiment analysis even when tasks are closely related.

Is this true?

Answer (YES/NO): NO